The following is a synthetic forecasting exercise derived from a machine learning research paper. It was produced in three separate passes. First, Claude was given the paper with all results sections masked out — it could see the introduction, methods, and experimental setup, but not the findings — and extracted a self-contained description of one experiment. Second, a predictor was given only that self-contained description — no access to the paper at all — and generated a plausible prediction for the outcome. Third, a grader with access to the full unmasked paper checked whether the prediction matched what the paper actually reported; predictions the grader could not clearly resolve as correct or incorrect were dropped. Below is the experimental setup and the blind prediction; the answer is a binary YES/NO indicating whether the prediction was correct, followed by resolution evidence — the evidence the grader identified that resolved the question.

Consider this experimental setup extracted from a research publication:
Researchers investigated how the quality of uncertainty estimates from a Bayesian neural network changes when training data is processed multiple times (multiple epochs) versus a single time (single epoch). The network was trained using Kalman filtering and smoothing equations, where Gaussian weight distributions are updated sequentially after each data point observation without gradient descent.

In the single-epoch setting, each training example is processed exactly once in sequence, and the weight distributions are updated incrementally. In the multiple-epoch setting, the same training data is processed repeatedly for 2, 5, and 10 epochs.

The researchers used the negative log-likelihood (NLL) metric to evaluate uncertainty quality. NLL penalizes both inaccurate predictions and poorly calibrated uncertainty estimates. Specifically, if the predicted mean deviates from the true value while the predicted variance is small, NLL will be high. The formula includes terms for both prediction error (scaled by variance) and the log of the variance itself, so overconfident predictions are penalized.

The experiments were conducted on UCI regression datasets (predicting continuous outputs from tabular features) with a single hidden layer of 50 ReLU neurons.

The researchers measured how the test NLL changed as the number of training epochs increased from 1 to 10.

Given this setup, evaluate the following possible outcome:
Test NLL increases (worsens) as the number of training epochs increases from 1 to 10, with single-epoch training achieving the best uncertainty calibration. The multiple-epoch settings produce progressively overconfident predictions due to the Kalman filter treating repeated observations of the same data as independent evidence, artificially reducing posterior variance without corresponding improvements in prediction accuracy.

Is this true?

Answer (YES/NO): NO